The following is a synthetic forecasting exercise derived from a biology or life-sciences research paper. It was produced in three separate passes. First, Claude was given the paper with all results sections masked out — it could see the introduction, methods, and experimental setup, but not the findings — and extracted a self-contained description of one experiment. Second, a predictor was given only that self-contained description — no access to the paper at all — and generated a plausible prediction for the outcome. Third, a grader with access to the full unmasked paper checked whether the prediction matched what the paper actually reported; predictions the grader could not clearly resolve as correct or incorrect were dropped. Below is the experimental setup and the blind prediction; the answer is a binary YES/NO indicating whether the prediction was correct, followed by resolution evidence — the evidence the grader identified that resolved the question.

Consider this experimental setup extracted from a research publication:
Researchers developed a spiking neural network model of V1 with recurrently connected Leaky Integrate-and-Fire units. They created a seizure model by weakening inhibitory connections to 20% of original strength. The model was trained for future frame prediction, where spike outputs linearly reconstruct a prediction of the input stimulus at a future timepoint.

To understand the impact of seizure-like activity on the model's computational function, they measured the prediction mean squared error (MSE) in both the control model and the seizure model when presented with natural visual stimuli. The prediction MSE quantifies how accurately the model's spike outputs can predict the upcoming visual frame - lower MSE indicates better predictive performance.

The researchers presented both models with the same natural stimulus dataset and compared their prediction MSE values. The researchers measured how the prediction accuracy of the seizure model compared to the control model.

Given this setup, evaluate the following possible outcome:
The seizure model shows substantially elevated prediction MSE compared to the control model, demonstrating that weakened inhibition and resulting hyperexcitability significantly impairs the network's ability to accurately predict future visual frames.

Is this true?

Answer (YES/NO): YES